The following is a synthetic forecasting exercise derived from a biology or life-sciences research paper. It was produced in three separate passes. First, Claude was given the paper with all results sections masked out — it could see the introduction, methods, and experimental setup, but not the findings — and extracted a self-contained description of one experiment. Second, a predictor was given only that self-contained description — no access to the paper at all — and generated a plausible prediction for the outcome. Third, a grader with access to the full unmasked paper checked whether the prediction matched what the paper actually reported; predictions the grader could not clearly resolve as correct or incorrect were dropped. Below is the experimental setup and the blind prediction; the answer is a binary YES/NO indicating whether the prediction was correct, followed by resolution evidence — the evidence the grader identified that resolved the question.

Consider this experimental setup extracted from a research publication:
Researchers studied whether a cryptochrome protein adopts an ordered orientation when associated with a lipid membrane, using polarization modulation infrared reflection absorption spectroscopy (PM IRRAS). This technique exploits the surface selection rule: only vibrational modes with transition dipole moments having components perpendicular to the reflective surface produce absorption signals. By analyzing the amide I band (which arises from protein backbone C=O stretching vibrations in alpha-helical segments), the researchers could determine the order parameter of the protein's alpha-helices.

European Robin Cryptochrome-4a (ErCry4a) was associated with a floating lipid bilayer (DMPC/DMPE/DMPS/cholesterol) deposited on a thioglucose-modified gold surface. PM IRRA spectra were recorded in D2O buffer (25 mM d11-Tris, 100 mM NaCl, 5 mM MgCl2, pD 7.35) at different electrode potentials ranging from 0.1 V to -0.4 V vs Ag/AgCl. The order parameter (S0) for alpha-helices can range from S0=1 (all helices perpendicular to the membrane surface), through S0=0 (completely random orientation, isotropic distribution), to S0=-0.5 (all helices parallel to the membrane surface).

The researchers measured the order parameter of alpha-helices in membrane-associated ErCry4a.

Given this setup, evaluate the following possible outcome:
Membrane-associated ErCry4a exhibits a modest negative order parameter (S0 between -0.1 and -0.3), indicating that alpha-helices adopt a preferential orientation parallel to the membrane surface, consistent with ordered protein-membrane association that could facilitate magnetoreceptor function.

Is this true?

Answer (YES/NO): NO